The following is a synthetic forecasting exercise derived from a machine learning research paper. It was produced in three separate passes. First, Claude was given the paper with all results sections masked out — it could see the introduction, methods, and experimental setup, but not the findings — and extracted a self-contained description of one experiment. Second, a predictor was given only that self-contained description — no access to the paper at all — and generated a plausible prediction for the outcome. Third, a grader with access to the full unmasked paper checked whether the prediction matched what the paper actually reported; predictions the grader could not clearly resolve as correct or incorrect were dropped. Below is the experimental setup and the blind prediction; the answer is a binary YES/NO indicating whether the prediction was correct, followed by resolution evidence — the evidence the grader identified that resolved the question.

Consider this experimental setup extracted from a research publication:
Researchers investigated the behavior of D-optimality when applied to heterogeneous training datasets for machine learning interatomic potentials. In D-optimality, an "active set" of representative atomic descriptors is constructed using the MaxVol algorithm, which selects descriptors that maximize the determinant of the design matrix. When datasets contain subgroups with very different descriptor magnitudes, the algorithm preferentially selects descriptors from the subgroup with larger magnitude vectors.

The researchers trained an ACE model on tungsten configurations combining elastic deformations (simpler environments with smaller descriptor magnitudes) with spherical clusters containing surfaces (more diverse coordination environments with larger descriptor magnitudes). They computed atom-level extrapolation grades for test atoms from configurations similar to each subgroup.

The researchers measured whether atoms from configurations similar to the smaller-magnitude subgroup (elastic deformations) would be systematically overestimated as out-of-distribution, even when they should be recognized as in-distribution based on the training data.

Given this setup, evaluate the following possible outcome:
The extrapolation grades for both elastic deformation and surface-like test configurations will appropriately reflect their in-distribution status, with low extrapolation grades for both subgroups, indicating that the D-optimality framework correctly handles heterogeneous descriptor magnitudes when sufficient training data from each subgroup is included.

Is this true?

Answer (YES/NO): NO